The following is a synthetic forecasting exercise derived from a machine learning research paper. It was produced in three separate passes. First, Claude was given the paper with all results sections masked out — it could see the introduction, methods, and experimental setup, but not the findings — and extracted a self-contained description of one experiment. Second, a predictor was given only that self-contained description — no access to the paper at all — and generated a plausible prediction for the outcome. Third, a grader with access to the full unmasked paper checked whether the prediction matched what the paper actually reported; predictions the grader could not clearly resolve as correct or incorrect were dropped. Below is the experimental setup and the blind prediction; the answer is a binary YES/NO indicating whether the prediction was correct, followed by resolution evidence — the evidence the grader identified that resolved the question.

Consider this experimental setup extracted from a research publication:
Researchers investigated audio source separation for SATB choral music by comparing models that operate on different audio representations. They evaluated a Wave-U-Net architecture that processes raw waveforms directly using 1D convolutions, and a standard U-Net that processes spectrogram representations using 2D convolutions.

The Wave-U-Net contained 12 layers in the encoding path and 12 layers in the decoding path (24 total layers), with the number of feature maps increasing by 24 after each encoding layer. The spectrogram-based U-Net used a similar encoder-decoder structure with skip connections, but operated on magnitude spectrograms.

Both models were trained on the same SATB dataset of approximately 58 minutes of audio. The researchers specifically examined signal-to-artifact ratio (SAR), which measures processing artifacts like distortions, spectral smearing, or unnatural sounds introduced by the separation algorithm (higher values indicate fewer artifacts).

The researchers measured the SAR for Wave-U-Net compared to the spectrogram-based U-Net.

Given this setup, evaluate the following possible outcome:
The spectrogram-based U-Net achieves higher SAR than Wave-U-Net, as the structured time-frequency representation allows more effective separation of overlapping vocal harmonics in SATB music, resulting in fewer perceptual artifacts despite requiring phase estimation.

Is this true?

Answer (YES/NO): YES